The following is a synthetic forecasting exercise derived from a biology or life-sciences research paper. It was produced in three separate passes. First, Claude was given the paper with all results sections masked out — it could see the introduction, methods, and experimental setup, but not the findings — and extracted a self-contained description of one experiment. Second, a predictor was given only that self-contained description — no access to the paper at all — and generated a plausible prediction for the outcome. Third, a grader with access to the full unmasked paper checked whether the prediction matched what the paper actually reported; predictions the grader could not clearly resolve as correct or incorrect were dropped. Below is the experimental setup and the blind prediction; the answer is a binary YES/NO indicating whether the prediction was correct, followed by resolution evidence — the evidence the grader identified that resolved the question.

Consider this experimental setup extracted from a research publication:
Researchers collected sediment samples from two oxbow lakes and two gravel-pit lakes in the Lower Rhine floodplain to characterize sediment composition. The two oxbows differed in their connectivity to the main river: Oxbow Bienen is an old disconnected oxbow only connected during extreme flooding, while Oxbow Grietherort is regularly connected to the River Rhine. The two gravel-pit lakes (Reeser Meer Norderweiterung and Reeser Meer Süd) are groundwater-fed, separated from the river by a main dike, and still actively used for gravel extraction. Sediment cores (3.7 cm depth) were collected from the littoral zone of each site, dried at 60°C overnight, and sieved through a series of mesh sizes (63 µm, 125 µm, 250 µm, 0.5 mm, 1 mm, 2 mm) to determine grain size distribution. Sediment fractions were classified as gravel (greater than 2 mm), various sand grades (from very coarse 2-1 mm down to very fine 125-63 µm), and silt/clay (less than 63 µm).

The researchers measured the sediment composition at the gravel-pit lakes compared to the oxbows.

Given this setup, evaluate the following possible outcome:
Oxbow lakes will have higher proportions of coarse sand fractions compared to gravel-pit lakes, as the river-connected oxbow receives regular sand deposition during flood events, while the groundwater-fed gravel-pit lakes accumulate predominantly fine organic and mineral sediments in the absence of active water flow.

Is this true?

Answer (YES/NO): NO